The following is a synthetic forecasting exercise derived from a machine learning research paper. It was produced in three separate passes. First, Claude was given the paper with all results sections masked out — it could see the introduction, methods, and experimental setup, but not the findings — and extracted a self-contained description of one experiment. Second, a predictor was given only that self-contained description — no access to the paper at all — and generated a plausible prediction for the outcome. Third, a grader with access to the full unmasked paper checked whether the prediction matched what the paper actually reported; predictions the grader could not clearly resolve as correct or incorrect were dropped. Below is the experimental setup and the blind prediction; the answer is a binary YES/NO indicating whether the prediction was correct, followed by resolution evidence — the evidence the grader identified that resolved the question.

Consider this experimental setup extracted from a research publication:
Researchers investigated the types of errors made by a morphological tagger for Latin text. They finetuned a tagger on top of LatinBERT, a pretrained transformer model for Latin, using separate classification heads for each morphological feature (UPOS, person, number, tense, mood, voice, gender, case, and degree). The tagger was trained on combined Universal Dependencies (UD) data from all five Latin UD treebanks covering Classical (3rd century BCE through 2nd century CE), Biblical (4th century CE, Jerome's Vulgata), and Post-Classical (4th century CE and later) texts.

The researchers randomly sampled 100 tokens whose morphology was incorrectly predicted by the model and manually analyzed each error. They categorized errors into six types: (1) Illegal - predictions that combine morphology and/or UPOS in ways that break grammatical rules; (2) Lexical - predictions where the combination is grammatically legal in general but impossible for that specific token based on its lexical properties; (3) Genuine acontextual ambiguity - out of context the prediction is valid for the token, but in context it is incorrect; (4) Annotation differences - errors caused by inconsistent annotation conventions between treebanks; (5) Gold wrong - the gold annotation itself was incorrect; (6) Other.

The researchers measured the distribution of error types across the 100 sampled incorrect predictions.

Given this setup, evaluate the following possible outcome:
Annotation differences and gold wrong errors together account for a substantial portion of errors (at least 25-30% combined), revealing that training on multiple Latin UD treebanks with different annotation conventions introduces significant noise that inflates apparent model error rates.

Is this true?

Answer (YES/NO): NO